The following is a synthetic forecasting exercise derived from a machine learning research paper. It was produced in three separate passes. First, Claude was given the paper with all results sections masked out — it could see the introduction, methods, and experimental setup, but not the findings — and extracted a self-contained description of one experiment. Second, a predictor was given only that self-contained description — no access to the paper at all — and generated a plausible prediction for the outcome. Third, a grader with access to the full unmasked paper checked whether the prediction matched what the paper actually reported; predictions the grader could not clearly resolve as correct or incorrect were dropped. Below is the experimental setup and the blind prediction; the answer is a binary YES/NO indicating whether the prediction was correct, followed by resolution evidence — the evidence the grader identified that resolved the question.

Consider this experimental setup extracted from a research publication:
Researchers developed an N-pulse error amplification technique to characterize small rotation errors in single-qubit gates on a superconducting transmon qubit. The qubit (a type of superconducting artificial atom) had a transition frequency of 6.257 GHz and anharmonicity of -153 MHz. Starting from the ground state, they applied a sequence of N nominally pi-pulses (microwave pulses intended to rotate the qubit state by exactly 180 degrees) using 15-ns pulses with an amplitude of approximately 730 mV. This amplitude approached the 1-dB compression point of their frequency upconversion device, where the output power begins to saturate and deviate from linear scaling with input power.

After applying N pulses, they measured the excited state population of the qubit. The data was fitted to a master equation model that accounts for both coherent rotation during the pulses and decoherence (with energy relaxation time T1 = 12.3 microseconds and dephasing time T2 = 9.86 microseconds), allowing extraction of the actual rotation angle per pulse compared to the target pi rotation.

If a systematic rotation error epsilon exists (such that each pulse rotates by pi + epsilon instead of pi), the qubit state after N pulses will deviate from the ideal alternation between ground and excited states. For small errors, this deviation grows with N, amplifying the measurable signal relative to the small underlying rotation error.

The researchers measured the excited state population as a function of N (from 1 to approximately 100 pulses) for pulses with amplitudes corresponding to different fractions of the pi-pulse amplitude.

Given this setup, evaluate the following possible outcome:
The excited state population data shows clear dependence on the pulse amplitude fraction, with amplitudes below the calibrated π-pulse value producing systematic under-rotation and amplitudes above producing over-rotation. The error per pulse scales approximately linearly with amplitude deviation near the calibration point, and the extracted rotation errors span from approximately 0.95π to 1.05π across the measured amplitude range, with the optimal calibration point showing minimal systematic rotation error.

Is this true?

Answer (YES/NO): NO